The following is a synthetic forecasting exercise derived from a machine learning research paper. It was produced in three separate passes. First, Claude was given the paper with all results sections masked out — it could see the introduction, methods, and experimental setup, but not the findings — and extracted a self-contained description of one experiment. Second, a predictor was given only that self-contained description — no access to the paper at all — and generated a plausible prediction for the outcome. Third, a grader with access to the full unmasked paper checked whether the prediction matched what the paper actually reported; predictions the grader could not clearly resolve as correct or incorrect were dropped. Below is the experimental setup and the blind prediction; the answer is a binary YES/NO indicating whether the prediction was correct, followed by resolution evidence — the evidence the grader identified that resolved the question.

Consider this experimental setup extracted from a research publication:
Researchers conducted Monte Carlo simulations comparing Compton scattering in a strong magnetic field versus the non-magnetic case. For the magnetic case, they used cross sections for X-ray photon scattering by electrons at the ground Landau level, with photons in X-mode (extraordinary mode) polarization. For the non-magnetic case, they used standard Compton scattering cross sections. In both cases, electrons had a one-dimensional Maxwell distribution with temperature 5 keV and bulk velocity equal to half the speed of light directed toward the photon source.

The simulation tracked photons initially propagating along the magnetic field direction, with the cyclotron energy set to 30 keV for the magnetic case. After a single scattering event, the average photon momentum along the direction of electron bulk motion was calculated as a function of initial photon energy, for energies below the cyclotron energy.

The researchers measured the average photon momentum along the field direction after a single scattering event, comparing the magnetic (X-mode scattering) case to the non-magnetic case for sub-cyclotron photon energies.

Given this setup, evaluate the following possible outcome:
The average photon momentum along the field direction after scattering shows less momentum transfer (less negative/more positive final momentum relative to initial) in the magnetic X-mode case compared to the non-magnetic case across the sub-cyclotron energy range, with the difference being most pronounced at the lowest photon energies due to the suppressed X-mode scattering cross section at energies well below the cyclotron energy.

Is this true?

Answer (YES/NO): NO